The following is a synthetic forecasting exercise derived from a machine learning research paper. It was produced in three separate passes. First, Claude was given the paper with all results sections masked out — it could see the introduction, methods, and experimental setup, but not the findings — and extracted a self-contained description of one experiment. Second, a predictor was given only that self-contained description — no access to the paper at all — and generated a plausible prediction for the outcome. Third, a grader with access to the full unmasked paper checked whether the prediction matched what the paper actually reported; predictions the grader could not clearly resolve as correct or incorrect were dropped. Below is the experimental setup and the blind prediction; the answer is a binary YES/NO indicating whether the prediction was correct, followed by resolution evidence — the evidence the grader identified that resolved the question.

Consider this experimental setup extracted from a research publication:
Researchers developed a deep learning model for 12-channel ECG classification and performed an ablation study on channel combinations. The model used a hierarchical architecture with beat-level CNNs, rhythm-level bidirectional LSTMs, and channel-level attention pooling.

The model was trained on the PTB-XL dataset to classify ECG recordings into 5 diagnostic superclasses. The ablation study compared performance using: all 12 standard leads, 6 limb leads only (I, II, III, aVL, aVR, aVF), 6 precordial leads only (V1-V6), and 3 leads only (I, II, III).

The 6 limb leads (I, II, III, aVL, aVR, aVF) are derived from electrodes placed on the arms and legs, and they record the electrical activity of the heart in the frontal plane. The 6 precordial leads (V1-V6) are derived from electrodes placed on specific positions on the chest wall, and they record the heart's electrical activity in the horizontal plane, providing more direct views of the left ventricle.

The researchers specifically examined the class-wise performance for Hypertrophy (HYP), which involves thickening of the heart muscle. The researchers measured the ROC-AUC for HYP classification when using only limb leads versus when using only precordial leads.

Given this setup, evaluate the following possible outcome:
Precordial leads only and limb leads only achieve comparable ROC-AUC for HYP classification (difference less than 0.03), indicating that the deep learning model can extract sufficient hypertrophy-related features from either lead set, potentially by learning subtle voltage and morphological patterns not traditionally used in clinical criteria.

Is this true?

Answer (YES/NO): YES